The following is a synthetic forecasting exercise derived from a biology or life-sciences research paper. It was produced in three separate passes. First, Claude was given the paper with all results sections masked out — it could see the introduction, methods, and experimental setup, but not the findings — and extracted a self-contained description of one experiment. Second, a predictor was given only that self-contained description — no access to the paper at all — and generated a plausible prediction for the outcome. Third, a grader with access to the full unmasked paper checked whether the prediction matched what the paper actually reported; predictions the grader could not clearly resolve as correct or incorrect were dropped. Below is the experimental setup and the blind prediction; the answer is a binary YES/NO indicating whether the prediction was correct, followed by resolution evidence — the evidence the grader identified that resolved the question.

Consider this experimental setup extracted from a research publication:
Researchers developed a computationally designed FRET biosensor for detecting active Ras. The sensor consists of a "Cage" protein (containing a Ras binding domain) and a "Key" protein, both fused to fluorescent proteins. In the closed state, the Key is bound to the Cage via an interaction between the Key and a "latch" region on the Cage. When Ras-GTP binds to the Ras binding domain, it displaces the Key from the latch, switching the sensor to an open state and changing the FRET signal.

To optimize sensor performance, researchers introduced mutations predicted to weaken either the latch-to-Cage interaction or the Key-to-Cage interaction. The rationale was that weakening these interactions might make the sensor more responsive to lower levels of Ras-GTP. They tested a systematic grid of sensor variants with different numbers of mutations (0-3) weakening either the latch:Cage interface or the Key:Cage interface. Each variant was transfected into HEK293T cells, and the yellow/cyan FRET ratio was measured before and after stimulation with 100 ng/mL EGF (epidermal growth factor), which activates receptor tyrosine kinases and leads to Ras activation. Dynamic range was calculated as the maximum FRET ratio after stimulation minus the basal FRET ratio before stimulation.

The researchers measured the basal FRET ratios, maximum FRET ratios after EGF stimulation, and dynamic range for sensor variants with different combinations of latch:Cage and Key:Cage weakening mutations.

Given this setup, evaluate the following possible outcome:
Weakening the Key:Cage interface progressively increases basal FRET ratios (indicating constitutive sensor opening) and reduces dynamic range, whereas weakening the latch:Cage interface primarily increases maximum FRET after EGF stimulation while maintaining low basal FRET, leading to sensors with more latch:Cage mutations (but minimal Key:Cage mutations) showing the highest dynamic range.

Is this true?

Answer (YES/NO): NO